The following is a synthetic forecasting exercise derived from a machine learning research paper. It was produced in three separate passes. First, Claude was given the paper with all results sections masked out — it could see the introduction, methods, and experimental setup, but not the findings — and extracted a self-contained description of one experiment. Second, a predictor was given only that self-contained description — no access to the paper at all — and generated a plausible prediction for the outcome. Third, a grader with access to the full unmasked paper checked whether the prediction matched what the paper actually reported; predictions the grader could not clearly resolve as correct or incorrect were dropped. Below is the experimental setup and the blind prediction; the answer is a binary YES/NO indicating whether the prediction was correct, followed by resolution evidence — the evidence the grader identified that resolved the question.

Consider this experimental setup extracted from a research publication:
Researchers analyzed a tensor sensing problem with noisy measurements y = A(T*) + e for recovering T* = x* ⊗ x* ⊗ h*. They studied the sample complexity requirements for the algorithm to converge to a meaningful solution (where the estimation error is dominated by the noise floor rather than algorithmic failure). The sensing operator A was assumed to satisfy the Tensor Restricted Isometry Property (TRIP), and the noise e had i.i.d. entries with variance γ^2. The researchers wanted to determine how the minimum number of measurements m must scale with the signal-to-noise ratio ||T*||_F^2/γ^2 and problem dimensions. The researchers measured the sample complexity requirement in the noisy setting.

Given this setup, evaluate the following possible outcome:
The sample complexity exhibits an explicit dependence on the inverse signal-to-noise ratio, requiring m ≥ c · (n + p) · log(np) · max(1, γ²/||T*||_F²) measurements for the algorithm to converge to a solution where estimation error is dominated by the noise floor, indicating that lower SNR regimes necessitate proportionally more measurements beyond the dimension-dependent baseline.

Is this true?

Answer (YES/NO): NO